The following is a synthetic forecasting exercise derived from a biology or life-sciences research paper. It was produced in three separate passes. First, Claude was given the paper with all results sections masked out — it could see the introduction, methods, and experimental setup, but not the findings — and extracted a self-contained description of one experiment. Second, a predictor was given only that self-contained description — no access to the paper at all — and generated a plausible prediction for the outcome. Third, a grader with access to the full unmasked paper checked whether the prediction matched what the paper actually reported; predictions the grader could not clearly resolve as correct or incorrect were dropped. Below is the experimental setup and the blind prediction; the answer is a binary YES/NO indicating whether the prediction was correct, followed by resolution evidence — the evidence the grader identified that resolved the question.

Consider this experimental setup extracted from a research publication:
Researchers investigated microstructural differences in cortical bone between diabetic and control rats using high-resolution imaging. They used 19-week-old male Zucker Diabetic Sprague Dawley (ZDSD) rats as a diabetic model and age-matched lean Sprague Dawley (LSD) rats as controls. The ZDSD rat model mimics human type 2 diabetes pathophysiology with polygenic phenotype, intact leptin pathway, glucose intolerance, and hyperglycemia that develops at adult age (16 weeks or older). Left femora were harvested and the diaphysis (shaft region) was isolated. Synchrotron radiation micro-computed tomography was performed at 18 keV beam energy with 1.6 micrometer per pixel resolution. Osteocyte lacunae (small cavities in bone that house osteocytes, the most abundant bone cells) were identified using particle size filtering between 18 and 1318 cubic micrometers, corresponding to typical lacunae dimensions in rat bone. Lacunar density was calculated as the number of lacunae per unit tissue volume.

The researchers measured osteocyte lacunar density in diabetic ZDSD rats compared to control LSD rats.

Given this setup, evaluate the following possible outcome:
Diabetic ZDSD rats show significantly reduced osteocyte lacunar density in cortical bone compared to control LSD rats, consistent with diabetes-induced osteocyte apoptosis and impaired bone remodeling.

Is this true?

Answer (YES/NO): NO